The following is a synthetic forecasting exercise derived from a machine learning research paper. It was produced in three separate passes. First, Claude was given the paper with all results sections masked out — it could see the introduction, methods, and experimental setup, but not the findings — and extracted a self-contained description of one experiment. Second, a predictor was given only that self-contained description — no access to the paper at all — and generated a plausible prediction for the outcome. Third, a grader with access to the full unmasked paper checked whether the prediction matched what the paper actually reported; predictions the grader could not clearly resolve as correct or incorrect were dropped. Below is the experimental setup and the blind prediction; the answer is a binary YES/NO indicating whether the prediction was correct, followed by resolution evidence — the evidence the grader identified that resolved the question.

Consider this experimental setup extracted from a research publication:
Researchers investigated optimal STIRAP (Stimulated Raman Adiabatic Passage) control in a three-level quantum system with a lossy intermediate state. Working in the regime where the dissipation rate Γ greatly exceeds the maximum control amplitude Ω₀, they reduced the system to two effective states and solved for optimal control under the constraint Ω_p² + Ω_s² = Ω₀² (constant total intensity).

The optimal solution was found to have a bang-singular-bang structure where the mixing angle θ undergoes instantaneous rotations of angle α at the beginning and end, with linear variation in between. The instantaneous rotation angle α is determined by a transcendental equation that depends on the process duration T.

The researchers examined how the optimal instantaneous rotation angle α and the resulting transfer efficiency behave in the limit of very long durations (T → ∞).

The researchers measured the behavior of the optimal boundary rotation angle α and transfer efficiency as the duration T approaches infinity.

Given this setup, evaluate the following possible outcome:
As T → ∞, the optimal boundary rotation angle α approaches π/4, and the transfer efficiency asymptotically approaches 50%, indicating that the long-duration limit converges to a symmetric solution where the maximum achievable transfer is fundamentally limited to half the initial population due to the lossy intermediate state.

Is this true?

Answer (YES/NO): NO